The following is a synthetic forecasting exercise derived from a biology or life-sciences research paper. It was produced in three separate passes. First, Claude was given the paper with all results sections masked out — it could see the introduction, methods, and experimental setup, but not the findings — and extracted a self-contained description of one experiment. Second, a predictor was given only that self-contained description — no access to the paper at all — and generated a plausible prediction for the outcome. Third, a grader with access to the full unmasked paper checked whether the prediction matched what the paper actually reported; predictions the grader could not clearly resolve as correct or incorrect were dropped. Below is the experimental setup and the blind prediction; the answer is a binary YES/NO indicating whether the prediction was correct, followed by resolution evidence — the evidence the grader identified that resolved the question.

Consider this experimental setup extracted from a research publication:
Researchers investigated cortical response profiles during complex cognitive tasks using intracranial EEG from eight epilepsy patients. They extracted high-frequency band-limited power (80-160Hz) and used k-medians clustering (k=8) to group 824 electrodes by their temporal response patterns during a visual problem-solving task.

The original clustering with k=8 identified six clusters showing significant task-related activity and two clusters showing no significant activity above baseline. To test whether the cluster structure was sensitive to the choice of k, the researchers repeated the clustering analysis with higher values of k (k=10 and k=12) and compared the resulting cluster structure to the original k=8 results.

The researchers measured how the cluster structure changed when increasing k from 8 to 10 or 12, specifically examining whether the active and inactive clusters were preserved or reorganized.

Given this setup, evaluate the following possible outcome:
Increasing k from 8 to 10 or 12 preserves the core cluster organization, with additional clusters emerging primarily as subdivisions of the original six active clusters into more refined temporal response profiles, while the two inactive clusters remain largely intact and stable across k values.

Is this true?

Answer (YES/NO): NO